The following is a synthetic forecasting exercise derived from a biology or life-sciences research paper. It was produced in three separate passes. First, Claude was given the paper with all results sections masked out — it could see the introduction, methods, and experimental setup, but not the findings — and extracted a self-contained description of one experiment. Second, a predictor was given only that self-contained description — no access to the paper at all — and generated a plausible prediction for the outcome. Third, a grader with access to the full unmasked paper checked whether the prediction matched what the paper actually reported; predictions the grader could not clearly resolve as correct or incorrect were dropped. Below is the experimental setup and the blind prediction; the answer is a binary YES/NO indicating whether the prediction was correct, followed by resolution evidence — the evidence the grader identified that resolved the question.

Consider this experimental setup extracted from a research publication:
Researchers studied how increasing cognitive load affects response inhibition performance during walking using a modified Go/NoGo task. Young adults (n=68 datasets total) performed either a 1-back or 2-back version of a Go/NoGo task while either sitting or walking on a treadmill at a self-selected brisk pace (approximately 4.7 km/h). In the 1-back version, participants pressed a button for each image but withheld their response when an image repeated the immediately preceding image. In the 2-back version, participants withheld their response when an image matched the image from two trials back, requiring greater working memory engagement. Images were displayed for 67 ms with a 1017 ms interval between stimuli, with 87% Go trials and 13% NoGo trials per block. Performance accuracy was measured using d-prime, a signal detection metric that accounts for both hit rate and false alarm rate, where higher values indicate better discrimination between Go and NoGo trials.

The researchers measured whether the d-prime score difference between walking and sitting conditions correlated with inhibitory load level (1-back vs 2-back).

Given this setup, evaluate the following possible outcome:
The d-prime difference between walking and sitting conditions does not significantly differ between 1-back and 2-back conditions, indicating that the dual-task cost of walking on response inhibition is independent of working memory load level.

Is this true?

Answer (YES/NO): YES